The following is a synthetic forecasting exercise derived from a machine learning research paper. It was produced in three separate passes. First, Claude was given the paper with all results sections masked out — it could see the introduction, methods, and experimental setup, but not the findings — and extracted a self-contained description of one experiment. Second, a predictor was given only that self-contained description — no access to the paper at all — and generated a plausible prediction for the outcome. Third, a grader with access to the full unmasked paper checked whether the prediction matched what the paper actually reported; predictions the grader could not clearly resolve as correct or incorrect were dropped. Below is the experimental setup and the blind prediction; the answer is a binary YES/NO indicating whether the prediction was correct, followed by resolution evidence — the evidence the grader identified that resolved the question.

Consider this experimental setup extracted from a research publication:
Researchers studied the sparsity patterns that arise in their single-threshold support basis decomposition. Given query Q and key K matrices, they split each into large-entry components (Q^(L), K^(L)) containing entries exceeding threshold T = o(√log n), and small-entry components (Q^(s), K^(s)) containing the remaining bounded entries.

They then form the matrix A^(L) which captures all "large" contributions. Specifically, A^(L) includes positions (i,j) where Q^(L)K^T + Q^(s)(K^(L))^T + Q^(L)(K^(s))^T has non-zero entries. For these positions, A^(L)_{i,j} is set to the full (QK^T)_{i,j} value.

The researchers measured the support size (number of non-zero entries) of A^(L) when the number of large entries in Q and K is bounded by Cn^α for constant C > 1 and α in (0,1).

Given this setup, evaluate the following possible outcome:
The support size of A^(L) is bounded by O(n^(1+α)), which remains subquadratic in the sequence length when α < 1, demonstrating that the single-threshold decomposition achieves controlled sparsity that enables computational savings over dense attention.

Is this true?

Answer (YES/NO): YES